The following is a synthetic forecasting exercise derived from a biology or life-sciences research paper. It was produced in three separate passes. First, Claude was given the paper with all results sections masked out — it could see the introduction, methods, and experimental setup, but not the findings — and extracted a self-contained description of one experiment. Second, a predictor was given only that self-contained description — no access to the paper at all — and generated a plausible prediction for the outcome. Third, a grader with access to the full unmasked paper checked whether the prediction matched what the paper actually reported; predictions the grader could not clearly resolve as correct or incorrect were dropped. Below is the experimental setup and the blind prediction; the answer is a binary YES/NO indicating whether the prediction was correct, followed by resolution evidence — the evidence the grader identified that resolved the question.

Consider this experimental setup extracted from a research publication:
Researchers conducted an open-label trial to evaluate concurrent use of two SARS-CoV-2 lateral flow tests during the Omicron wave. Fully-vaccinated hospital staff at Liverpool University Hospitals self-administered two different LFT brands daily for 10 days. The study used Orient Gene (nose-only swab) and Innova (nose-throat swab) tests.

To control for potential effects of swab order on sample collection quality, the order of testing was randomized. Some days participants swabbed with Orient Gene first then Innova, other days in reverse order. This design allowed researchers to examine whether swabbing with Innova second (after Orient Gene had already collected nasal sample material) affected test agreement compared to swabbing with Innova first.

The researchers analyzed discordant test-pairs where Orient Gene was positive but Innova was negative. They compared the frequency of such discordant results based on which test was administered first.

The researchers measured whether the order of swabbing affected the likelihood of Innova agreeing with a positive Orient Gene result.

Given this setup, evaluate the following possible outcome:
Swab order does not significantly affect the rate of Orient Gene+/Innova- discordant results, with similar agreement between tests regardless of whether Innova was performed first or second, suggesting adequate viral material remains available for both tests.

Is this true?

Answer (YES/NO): NO